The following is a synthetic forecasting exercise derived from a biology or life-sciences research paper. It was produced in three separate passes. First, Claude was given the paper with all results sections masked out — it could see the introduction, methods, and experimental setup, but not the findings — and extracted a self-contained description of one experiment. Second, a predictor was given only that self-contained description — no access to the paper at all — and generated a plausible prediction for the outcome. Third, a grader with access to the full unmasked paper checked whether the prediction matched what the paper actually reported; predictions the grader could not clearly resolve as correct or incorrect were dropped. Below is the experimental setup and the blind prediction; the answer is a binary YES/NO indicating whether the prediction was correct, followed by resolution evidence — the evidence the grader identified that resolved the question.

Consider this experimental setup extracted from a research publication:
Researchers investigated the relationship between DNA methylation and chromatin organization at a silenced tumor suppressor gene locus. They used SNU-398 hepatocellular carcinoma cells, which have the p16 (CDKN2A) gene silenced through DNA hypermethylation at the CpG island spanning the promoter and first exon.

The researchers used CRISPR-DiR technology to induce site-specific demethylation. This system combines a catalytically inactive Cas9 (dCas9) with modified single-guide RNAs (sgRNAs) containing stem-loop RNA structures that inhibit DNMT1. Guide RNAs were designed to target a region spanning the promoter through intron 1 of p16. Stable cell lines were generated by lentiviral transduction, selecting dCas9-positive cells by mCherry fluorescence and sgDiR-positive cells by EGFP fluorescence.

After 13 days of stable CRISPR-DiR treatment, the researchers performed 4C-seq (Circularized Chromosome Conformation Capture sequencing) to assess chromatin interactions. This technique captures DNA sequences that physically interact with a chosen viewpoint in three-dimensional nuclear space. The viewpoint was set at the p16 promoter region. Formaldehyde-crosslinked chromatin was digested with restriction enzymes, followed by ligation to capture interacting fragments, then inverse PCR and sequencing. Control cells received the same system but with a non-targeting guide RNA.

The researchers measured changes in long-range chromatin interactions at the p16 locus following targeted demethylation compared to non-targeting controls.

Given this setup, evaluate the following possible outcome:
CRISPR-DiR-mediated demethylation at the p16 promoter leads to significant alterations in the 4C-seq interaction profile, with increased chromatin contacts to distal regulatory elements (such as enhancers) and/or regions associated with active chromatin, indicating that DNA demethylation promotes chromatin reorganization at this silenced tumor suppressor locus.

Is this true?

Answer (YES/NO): YES